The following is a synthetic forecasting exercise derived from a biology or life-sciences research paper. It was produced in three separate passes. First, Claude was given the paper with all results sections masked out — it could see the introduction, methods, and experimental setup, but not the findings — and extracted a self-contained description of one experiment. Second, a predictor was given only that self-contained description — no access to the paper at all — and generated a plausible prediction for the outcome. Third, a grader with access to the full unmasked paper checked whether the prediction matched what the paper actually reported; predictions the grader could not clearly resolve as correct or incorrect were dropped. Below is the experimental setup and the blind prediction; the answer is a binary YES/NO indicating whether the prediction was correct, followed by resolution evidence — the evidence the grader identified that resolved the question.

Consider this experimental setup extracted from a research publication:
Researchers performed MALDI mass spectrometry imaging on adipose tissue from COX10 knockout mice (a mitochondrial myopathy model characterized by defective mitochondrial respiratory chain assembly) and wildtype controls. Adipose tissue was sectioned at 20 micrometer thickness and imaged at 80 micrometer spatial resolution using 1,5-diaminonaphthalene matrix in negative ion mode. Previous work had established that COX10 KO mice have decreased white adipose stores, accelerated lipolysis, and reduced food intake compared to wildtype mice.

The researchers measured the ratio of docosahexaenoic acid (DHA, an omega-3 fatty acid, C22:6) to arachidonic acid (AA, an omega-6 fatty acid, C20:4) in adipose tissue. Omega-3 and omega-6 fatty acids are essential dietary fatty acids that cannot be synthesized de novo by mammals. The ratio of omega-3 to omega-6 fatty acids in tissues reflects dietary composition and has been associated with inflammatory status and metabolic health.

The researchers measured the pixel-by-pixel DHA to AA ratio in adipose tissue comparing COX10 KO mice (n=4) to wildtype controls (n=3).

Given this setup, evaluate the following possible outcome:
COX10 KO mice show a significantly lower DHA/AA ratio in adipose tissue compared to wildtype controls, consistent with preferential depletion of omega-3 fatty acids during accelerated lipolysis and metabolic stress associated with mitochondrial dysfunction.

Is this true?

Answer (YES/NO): YES